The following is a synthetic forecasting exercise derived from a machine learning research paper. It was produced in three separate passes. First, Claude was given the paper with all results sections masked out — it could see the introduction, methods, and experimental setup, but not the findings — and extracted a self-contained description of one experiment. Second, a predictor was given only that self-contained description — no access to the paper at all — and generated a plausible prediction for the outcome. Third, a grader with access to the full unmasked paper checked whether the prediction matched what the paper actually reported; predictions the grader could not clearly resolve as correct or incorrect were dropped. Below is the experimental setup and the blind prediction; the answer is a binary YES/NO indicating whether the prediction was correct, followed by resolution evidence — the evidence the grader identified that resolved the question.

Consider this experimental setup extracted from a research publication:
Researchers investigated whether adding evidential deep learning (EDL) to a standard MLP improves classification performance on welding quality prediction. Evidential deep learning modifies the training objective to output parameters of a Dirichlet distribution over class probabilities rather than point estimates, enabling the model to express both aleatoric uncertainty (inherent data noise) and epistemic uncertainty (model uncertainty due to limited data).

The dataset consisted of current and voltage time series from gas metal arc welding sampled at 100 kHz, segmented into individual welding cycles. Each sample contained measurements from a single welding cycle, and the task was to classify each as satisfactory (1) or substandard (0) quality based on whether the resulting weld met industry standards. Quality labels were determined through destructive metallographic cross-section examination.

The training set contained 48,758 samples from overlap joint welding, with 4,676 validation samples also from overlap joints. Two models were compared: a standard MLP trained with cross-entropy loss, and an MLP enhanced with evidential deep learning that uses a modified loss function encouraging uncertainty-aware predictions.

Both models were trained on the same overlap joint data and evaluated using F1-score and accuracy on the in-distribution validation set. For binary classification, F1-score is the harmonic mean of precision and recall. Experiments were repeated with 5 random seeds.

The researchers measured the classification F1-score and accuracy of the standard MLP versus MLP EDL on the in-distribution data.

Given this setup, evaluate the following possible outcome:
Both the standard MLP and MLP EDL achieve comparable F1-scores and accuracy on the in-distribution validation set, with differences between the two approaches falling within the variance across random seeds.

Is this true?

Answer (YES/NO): YES